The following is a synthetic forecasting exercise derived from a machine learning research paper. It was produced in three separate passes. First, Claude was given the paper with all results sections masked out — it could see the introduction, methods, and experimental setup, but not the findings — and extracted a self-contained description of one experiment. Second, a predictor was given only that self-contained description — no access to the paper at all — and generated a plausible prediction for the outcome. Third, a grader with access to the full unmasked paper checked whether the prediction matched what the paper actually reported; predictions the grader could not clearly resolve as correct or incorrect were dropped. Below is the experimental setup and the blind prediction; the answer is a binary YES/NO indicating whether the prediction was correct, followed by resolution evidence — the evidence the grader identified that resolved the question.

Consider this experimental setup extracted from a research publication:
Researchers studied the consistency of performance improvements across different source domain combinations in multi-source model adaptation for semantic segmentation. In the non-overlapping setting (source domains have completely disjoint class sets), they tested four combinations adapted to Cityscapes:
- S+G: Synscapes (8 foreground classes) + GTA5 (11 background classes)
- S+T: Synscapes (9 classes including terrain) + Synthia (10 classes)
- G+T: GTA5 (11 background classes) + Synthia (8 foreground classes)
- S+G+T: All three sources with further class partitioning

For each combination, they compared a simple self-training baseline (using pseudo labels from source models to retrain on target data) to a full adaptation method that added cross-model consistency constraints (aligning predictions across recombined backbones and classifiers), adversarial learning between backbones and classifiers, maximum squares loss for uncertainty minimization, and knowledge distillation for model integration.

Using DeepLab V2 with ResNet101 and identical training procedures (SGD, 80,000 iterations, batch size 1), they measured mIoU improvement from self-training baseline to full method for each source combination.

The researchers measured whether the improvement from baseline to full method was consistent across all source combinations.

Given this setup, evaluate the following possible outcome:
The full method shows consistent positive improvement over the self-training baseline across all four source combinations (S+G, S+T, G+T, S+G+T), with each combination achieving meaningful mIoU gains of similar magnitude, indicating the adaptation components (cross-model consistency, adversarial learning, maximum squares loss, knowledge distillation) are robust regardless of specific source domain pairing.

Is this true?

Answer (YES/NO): NO